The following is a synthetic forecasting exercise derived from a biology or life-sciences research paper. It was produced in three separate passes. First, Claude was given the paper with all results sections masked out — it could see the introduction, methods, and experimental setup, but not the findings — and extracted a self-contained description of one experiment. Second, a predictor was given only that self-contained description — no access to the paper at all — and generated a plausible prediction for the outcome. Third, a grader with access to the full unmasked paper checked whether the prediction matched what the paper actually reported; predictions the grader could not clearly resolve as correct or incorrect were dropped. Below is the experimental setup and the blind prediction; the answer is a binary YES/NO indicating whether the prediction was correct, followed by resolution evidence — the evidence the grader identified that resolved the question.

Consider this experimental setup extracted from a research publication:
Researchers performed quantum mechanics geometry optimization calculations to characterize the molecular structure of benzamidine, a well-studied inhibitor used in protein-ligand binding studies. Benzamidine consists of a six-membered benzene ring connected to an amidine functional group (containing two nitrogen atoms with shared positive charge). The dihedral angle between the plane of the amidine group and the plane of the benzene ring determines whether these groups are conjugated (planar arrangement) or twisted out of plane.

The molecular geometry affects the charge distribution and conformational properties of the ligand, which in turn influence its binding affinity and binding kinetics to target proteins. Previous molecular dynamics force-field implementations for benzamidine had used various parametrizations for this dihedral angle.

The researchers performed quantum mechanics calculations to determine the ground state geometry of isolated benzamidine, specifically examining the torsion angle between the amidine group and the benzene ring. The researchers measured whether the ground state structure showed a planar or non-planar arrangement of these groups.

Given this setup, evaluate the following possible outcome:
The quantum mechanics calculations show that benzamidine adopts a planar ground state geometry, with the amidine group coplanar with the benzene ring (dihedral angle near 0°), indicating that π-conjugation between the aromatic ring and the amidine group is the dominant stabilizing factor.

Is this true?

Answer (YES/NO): NO